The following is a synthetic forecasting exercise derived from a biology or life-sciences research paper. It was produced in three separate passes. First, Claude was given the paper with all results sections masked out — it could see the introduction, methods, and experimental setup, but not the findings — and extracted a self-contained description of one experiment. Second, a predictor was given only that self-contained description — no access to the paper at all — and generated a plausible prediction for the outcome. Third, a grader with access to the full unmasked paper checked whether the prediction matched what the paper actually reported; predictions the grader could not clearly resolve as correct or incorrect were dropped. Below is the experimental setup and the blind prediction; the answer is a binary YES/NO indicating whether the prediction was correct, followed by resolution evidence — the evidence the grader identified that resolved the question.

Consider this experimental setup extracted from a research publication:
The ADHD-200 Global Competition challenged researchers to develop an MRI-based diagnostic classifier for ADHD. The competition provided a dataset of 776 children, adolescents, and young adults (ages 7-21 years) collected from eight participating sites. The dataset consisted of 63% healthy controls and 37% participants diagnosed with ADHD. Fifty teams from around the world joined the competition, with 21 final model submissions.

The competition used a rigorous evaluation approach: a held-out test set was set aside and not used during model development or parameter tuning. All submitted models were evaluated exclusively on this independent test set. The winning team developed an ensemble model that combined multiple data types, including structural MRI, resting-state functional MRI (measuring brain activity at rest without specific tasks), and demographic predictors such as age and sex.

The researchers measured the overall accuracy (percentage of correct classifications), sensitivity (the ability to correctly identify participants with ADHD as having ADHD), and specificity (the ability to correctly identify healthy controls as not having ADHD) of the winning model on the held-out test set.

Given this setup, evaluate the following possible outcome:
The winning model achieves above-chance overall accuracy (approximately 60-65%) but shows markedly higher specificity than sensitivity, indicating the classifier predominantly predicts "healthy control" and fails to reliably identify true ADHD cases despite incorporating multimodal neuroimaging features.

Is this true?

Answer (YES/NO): YES